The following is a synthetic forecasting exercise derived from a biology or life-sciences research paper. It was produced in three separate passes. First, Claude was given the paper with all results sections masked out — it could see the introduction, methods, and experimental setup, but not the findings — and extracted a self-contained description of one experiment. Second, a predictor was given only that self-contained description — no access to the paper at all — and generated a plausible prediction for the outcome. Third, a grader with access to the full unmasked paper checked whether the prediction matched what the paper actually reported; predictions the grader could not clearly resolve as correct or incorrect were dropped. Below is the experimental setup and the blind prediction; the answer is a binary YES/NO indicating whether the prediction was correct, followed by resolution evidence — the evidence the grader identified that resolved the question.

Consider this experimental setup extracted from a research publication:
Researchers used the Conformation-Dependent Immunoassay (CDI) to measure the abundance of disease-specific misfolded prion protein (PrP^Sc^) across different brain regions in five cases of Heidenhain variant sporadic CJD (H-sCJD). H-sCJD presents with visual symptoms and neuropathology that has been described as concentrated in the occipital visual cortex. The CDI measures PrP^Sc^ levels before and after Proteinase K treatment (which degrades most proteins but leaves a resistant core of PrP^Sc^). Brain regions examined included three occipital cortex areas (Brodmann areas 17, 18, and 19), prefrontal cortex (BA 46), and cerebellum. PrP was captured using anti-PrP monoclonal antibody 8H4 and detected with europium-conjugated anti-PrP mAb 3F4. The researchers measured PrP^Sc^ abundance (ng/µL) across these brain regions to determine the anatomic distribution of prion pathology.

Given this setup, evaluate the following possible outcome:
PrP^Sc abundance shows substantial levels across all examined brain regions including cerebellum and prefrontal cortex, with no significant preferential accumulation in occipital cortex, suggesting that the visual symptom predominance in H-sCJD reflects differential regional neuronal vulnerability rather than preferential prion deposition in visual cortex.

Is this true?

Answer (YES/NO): NO